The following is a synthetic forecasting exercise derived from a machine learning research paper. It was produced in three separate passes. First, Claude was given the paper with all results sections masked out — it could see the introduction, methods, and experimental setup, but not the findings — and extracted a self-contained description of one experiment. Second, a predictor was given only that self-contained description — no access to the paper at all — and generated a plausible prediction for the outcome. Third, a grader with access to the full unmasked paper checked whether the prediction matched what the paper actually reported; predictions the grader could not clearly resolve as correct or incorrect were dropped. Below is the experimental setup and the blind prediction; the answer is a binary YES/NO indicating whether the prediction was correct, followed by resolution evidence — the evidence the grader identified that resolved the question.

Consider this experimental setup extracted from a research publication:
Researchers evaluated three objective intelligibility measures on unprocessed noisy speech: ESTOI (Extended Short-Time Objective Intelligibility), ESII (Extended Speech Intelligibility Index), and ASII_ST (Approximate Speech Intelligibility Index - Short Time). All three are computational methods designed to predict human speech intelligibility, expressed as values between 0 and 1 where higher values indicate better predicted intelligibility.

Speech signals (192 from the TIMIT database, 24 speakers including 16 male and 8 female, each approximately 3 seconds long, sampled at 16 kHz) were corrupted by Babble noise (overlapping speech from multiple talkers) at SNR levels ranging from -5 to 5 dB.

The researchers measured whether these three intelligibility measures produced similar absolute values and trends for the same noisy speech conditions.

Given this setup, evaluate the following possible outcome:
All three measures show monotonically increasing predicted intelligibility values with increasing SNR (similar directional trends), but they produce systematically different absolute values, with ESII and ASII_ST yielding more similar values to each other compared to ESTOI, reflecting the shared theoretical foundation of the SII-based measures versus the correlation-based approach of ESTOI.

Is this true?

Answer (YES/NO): YES